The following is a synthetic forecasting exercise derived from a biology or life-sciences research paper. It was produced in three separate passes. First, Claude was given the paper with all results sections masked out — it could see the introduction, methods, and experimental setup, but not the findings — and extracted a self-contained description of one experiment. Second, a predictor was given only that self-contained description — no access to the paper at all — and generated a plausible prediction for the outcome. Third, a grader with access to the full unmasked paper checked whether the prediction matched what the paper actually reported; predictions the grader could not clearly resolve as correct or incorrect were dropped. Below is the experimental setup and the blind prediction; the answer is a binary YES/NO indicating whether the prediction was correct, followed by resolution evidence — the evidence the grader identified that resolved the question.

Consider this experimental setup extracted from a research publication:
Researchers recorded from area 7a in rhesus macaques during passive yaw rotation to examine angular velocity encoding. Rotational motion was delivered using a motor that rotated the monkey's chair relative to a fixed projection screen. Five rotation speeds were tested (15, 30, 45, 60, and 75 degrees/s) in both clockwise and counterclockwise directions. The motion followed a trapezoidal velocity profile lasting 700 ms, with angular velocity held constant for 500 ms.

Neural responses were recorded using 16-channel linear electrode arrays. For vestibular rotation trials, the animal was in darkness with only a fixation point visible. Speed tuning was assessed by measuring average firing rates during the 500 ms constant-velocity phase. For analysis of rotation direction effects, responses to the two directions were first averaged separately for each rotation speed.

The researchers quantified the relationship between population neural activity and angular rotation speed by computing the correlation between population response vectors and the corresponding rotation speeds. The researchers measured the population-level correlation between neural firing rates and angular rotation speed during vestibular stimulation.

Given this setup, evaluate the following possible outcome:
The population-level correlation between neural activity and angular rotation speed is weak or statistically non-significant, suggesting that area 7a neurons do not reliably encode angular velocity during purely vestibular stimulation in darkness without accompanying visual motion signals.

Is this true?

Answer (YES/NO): NO